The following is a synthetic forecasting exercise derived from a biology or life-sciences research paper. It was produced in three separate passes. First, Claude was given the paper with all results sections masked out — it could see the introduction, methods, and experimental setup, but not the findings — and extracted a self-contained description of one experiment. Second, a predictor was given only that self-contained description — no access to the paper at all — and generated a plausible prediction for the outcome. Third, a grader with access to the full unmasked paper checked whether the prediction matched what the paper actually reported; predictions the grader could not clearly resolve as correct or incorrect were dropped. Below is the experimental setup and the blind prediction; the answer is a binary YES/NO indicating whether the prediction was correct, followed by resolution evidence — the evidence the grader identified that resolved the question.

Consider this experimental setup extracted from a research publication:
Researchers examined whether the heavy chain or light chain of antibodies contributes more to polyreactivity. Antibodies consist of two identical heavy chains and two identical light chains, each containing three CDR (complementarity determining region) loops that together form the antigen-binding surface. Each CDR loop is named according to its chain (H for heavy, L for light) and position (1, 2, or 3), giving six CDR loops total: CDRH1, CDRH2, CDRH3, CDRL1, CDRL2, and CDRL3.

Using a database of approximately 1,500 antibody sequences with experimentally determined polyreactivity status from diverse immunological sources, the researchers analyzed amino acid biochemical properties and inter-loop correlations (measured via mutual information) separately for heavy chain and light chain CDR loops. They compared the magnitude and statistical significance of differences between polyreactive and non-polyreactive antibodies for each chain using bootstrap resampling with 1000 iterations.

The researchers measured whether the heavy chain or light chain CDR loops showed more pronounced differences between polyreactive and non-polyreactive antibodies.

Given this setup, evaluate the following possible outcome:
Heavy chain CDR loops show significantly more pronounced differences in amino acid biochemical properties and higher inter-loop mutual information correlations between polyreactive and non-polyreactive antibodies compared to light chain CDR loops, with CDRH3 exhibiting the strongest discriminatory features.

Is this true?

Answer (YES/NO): YES